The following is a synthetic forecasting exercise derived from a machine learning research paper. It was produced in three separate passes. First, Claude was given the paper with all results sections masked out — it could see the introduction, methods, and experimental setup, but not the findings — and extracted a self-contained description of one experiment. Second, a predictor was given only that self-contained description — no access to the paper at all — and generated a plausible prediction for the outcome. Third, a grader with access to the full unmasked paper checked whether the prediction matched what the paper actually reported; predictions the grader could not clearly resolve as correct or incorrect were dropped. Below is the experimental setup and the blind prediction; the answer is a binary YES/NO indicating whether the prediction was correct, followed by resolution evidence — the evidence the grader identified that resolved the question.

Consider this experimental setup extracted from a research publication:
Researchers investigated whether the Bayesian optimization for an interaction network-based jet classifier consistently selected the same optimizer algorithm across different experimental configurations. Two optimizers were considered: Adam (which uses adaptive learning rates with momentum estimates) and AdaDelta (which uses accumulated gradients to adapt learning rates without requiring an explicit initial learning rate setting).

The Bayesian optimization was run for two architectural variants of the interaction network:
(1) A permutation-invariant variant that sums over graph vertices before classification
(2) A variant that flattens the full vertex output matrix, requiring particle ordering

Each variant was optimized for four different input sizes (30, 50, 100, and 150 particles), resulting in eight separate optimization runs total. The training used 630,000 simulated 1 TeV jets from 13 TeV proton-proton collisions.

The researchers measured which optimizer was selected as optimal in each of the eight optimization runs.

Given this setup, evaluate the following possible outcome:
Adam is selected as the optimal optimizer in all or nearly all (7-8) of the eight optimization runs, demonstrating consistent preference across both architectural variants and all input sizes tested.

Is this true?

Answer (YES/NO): YES